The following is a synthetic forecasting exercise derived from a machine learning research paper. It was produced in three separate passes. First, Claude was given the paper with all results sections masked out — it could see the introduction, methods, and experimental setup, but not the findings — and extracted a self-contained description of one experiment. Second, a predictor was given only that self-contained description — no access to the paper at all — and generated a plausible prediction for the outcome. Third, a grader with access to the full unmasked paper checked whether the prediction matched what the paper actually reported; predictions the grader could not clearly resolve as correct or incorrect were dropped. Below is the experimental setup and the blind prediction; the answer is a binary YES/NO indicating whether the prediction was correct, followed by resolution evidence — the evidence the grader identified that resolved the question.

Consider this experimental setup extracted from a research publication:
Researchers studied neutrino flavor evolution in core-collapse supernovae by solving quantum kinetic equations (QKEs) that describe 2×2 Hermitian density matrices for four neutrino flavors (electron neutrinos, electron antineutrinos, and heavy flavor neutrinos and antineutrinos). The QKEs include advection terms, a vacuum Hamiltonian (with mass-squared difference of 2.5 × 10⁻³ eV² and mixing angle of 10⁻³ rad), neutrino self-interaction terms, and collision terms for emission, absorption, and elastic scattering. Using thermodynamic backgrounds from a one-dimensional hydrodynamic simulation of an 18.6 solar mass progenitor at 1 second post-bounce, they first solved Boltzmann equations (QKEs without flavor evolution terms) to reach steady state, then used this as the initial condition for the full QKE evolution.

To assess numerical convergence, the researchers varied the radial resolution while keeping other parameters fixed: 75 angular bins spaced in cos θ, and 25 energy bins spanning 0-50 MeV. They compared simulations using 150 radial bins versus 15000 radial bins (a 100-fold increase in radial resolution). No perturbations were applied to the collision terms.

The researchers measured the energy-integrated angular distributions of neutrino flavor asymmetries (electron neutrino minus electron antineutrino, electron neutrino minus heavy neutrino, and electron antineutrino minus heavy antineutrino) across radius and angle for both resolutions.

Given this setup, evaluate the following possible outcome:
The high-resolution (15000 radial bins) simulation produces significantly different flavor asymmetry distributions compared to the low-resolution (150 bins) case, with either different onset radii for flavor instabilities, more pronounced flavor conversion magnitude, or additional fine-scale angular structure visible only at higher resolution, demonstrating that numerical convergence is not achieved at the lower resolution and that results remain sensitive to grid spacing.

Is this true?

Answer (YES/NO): NO